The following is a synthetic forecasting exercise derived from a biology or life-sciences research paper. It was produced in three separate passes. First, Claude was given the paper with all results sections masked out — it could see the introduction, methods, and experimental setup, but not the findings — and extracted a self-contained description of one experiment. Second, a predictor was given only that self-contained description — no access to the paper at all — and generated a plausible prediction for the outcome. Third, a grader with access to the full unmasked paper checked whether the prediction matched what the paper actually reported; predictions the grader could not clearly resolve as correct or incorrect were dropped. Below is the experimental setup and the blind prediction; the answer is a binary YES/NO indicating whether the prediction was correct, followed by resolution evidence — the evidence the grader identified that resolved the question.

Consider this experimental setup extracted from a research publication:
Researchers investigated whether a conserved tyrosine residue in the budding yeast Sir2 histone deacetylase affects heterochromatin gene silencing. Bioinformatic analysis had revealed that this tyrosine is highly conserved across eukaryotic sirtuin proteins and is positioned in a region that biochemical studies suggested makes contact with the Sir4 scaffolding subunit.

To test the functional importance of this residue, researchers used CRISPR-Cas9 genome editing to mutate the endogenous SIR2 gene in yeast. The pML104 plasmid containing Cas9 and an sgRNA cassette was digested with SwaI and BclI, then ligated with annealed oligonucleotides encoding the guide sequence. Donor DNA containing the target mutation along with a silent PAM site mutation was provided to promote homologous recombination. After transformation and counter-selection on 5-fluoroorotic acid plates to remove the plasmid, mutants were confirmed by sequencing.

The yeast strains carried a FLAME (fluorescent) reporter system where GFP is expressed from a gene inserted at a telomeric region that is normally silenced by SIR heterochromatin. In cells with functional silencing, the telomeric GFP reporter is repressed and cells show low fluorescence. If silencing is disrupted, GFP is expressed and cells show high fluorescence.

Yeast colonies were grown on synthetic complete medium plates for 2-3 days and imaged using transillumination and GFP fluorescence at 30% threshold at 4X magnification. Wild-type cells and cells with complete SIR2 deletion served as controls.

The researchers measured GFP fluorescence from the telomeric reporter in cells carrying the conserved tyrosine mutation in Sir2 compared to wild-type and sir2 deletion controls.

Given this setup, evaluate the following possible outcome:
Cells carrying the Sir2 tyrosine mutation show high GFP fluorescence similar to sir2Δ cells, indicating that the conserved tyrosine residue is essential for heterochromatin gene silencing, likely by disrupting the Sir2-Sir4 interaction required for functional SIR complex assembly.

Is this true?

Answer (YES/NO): NO